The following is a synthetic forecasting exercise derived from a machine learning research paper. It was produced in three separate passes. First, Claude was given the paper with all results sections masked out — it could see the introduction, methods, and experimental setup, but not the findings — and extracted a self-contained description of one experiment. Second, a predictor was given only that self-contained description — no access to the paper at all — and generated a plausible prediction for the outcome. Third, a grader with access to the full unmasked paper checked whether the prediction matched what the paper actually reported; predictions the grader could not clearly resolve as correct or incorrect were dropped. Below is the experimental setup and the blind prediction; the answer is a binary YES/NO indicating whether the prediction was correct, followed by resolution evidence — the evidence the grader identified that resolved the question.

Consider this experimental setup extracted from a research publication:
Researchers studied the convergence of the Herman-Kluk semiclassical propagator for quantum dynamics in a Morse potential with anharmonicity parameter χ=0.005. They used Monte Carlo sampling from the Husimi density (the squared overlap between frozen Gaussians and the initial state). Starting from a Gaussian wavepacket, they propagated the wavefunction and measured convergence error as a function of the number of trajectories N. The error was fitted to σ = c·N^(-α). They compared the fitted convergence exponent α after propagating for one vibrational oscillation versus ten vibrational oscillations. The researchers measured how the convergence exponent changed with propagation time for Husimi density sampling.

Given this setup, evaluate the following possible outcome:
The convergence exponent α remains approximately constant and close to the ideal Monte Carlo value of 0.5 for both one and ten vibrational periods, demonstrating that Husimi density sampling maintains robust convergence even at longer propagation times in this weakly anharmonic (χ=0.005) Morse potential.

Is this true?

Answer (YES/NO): NO